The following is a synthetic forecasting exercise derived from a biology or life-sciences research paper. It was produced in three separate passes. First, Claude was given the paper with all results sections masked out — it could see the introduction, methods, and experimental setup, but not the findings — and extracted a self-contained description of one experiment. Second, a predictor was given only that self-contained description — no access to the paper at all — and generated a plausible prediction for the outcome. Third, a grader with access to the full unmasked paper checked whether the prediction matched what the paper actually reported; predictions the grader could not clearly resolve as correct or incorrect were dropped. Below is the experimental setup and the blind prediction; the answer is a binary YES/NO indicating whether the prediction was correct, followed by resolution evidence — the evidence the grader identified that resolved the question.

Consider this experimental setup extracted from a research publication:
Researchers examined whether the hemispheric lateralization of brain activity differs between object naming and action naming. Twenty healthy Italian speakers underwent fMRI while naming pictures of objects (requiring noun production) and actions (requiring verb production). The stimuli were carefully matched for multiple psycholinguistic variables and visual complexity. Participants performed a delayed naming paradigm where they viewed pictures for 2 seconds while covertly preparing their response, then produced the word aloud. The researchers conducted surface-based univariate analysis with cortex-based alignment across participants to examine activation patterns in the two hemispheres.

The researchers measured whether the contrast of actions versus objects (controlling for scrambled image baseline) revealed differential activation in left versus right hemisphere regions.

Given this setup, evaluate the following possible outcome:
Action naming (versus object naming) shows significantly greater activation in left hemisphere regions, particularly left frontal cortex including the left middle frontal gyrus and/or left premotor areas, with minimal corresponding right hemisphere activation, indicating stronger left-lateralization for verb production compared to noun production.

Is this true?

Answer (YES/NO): NO